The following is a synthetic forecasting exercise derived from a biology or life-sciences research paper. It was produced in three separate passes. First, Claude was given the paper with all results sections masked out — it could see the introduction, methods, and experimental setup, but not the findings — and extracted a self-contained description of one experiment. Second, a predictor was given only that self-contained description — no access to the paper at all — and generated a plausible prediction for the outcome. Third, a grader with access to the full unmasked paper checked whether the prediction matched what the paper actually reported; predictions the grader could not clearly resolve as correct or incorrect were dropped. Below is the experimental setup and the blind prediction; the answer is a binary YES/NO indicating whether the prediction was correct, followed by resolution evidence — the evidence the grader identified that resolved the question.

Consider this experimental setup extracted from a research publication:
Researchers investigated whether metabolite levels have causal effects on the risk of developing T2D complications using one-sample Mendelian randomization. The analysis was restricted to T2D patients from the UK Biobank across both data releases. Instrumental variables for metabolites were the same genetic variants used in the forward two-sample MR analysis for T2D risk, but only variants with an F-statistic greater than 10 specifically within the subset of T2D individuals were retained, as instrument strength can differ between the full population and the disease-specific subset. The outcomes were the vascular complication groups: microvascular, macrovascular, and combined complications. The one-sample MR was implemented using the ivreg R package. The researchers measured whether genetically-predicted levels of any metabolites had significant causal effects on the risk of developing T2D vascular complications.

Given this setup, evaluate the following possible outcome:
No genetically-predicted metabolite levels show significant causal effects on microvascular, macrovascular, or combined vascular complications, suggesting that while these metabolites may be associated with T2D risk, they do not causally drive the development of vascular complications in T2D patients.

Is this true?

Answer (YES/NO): YES